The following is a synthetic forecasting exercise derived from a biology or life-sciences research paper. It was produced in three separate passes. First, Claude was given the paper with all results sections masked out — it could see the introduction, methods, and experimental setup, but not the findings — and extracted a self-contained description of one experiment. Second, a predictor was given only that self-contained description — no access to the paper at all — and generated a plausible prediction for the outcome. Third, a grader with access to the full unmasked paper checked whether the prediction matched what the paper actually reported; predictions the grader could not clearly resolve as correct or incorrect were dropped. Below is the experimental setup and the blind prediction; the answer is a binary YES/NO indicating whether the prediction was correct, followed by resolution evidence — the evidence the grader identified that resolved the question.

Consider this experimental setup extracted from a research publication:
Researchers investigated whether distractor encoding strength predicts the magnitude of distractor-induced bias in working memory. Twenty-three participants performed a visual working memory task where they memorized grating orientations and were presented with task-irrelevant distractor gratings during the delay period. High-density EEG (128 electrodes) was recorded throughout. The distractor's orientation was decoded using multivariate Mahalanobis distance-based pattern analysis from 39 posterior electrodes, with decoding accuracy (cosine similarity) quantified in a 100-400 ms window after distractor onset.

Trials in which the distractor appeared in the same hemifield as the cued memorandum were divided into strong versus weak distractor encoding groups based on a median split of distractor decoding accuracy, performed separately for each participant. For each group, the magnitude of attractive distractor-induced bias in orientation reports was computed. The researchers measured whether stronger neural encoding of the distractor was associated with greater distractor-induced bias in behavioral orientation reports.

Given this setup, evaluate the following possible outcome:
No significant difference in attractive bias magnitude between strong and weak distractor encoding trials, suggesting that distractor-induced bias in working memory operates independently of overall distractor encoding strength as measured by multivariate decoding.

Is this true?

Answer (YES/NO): NO